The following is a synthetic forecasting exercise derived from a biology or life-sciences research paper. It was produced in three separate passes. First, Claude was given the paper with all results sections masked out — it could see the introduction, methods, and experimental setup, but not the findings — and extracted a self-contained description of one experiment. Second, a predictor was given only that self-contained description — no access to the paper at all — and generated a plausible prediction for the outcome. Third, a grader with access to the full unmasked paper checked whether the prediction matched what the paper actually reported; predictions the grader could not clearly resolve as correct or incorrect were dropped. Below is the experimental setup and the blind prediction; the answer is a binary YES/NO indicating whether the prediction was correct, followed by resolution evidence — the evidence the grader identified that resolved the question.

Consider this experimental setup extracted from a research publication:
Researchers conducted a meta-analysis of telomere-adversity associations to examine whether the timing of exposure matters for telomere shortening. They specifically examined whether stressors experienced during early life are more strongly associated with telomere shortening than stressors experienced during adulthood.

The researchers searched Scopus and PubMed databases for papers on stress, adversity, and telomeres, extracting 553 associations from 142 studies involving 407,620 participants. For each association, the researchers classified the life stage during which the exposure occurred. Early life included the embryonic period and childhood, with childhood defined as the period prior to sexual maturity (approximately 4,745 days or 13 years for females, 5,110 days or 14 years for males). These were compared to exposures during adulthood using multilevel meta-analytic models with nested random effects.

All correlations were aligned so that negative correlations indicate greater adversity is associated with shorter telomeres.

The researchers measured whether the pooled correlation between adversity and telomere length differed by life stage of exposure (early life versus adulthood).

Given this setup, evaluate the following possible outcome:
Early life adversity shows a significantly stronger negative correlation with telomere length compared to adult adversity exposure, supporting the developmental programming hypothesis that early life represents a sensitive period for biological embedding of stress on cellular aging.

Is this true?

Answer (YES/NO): NO